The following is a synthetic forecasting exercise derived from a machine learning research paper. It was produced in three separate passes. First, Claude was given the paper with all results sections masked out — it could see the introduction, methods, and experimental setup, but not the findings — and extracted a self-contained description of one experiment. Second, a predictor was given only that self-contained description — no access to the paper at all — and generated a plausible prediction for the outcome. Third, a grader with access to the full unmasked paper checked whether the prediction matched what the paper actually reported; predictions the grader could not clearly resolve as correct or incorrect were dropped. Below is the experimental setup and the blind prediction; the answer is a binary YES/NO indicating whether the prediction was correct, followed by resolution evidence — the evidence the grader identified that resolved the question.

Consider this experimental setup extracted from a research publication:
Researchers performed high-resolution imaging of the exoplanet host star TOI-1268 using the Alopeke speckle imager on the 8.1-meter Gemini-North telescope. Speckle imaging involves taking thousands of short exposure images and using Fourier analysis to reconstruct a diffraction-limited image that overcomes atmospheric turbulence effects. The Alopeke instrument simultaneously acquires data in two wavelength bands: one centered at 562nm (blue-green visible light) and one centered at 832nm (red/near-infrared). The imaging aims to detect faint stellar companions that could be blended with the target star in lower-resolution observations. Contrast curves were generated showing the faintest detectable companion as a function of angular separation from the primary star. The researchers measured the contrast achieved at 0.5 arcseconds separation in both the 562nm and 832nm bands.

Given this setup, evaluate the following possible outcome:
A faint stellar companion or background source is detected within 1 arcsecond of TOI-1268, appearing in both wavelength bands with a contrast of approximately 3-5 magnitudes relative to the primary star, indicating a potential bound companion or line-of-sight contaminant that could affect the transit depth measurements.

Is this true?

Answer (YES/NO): NO